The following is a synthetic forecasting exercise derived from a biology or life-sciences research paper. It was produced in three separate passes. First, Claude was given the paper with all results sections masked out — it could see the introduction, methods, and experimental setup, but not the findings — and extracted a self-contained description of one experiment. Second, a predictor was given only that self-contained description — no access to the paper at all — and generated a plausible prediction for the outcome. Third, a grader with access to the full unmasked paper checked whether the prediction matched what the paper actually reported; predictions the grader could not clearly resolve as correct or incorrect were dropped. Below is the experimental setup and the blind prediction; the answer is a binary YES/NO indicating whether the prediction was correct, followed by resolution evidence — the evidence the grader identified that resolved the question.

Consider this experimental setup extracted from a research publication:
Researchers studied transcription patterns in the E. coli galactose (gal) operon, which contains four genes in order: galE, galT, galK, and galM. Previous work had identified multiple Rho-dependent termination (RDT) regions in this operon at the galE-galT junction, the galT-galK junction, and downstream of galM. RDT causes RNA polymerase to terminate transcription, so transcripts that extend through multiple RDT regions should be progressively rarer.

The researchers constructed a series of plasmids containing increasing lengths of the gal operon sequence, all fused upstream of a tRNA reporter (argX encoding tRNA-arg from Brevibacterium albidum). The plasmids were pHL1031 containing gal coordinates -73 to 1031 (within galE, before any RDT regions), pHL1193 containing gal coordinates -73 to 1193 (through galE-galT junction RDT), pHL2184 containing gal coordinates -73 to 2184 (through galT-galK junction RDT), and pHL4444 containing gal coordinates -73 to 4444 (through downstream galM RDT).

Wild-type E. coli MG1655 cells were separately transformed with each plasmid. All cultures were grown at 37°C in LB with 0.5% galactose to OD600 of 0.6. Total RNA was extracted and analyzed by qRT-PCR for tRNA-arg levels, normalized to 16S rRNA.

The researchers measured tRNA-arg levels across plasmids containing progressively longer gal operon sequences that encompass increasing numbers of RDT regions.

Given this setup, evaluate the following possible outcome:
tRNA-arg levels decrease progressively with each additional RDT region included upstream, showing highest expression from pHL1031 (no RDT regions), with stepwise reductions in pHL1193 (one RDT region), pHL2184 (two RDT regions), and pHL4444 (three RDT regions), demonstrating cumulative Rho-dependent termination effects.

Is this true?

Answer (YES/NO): NO